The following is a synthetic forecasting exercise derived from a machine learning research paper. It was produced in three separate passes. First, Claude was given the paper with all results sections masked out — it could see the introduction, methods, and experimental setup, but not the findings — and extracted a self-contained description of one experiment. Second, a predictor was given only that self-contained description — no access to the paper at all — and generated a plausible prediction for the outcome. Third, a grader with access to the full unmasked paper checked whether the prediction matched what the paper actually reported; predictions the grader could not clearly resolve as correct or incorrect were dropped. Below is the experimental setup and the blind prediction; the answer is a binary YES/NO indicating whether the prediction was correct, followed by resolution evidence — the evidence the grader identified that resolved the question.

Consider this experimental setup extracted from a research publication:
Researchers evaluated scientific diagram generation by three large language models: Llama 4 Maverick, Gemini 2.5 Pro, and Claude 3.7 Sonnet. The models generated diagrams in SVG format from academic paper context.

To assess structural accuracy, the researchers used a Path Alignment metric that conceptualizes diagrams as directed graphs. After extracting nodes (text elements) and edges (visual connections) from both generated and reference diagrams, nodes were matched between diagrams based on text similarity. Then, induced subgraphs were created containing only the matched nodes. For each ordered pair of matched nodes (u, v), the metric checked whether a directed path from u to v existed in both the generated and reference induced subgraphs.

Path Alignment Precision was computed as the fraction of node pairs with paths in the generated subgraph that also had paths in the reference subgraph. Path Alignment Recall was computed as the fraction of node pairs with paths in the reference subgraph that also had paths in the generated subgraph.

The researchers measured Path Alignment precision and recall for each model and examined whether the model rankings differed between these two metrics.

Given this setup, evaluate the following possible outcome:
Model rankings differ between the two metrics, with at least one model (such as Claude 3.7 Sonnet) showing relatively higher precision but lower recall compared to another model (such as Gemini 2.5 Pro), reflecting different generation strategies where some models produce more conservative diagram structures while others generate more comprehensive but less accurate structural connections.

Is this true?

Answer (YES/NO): YES